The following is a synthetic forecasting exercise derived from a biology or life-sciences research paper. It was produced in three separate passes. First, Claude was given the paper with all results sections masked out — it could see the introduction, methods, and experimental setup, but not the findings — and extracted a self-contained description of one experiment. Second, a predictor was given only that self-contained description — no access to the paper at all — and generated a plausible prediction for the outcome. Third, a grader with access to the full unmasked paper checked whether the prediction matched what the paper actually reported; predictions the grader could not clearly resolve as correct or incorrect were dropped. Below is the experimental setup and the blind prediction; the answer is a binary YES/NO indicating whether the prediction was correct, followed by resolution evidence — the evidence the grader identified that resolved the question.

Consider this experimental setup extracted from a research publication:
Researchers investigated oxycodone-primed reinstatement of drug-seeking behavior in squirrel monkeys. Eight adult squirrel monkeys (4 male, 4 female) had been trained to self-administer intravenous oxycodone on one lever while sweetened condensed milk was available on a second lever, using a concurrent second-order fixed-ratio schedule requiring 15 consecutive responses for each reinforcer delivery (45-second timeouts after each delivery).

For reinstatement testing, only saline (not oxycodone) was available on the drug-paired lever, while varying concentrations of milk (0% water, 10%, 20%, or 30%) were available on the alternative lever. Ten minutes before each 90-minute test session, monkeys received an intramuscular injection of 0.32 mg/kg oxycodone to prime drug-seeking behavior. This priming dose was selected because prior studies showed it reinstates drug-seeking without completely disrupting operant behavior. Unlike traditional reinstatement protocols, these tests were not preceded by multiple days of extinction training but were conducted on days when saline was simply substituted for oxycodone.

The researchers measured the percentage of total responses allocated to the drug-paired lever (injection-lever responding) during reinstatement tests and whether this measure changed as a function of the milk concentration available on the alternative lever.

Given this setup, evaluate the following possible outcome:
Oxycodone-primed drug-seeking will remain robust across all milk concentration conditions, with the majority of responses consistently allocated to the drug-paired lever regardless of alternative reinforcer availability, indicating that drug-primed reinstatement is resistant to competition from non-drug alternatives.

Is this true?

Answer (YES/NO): NO